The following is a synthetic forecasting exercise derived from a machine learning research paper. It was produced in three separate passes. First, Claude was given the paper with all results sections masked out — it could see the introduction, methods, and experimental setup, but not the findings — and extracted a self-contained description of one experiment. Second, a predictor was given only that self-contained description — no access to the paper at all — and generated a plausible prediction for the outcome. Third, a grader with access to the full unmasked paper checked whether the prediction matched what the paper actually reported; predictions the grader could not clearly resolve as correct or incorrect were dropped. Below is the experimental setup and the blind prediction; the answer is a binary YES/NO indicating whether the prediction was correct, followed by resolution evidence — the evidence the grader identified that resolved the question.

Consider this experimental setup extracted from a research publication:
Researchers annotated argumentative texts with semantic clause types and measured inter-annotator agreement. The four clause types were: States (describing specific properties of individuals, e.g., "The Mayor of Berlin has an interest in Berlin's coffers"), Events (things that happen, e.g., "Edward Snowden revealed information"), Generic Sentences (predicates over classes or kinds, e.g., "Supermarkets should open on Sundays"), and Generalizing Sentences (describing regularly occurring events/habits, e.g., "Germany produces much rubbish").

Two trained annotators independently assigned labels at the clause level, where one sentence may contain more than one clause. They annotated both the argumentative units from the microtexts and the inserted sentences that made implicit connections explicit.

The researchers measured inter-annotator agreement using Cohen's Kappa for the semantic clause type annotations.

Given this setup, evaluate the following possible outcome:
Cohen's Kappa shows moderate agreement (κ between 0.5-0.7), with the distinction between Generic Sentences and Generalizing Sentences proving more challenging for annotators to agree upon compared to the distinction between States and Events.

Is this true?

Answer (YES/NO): NO